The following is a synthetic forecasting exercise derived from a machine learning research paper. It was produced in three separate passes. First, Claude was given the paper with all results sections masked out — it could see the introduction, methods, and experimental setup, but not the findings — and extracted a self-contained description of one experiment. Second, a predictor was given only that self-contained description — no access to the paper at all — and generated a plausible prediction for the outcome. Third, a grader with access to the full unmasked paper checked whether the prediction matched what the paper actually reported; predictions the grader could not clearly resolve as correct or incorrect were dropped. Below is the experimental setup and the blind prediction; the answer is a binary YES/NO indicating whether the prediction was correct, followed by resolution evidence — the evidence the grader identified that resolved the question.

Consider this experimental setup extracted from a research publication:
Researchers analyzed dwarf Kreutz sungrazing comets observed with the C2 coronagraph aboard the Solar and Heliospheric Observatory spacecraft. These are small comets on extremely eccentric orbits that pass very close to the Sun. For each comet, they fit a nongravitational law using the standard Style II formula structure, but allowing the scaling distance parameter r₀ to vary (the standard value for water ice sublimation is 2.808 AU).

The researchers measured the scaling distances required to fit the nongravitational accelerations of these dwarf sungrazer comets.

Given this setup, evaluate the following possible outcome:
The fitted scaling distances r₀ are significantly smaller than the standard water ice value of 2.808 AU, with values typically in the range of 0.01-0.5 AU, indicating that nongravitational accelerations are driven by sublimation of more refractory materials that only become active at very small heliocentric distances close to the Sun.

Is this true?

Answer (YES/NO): YES